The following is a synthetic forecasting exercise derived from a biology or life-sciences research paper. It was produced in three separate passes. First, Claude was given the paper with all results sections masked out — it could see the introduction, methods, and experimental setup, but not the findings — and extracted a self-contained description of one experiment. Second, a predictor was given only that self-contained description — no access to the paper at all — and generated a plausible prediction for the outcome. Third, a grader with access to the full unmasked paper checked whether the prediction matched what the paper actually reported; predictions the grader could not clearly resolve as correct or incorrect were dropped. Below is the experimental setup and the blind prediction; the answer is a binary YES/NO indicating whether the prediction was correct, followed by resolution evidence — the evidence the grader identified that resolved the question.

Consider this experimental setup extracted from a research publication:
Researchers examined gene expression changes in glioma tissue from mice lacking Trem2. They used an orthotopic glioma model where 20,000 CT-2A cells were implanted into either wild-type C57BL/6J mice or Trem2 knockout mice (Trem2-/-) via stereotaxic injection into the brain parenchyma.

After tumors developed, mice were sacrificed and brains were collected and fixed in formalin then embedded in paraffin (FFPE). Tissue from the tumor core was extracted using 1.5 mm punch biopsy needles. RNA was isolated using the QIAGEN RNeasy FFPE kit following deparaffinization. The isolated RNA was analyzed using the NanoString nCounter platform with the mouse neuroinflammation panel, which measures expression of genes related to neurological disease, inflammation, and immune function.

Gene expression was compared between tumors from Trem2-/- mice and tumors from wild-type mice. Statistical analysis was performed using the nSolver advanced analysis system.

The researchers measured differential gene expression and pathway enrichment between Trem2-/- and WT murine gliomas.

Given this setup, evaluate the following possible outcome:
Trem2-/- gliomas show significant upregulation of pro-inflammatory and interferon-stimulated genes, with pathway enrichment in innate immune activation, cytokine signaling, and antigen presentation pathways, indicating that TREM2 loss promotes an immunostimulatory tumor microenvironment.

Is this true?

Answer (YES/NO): NO